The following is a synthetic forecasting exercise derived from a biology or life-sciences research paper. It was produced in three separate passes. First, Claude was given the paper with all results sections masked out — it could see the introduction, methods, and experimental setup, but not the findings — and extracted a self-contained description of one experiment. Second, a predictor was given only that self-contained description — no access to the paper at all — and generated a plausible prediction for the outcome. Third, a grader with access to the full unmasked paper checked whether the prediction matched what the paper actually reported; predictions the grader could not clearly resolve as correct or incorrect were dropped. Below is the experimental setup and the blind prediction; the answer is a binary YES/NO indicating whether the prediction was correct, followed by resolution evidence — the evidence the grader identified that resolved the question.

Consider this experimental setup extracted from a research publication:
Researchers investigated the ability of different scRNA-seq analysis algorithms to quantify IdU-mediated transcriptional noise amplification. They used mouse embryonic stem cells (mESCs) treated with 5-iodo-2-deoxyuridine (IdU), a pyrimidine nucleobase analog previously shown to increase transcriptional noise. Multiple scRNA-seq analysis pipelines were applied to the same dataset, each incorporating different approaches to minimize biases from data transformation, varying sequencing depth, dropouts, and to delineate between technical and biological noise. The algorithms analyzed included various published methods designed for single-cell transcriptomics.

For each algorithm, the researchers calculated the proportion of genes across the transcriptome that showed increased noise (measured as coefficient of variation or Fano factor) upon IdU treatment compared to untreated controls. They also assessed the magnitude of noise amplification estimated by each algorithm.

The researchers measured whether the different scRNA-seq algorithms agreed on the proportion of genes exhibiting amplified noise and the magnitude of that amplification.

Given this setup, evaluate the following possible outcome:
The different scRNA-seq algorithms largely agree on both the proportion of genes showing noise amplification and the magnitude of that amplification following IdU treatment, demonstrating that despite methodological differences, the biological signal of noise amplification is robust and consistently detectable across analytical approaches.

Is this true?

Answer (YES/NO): NO